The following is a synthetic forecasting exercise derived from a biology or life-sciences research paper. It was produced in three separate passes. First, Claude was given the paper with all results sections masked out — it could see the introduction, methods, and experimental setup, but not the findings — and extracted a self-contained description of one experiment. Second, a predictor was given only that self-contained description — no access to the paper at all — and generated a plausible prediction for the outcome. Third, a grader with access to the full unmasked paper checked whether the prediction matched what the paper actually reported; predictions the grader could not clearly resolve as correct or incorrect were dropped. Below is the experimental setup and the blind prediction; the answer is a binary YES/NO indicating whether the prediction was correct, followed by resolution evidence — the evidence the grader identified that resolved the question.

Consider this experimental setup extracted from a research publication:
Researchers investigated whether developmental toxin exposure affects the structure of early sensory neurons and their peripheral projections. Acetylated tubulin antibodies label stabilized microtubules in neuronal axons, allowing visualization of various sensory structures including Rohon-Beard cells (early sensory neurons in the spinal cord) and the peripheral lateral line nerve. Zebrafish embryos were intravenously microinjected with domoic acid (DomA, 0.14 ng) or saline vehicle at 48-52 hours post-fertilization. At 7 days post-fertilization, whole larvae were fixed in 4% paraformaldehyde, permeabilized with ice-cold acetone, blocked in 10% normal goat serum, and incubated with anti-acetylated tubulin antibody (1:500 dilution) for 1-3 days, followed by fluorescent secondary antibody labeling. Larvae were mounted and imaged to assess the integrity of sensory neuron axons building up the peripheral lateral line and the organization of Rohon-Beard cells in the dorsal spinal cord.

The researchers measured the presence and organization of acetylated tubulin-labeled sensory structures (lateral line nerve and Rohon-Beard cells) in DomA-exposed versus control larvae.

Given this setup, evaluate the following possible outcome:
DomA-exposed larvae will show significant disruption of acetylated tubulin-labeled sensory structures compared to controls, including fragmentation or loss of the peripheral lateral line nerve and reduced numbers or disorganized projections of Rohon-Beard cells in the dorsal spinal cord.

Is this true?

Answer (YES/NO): NO